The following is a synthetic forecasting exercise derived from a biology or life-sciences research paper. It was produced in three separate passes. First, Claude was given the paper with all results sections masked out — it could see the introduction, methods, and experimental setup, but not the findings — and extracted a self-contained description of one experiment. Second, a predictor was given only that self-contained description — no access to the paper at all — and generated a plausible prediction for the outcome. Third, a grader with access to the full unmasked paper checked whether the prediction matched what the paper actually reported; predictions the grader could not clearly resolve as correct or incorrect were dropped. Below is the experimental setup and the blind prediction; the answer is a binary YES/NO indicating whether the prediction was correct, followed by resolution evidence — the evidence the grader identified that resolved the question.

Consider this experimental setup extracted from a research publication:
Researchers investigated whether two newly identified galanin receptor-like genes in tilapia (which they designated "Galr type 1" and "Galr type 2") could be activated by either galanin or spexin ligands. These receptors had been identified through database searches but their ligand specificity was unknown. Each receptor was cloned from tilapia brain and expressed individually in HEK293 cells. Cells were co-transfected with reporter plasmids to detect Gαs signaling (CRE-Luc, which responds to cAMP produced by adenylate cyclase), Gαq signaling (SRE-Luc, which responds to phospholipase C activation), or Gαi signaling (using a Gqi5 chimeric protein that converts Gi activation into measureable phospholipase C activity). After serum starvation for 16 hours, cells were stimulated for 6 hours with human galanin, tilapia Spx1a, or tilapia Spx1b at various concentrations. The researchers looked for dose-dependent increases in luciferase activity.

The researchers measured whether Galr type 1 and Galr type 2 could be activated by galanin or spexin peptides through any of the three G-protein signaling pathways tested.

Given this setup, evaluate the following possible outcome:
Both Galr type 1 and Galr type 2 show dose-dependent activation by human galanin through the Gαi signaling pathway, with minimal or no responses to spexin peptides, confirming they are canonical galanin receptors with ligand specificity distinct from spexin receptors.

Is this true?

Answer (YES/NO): NO